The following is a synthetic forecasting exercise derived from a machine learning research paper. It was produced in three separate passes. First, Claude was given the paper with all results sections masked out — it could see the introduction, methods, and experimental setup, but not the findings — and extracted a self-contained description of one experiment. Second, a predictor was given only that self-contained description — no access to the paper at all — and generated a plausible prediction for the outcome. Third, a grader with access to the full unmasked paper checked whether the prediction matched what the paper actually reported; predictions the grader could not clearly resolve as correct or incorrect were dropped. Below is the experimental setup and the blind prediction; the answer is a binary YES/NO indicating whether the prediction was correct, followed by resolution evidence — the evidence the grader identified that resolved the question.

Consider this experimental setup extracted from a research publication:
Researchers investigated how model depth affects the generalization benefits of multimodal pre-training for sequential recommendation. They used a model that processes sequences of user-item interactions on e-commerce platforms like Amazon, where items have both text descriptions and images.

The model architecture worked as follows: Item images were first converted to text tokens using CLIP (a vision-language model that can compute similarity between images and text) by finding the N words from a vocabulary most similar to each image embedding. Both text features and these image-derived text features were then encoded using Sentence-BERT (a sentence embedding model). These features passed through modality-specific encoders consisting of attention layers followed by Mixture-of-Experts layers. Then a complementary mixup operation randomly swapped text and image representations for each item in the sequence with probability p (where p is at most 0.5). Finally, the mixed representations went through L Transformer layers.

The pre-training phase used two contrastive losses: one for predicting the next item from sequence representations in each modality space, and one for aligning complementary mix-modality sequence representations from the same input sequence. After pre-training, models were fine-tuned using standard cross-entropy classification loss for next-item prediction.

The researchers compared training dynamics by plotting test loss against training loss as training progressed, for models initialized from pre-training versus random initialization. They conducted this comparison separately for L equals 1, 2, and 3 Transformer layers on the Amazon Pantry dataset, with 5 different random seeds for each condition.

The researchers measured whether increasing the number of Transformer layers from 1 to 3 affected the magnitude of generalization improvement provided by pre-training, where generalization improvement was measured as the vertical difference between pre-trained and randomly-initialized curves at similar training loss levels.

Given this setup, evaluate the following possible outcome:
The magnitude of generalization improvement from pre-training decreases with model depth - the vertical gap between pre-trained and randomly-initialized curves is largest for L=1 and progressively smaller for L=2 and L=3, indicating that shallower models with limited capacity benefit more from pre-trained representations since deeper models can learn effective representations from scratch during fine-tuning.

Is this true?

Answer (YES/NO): NO